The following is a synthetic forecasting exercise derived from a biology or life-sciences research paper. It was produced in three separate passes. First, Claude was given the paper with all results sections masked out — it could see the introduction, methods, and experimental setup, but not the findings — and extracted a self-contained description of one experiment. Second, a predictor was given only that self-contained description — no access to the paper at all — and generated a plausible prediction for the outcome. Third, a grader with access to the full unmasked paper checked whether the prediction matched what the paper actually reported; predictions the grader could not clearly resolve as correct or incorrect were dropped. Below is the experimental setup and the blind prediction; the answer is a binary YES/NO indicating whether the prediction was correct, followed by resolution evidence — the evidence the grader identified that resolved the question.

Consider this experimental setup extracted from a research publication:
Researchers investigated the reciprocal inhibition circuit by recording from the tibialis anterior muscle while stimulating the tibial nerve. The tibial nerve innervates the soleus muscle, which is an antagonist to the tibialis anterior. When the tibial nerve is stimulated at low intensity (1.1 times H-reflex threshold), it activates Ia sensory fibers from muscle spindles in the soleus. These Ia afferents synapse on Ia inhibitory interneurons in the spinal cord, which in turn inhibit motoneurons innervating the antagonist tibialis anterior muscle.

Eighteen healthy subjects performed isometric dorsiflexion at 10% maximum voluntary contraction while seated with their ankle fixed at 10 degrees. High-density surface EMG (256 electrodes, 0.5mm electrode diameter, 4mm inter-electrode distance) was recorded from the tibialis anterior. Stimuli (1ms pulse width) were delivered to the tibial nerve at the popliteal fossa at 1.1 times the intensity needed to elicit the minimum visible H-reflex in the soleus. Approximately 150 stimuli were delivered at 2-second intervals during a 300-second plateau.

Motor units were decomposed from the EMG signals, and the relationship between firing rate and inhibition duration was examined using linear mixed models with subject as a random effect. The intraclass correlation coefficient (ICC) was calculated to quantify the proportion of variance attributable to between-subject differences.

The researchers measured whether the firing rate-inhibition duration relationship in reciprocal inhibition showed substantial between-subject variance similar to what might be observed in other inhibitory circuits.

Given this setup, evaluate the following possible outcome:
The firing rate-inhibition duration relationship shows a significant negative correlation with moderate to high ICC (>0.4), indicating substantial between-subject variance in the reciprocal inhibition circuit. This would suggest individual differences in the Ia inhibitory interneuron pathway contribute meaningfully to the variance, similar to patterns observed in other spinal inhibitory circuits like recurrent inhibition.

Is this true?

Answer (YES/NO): YES